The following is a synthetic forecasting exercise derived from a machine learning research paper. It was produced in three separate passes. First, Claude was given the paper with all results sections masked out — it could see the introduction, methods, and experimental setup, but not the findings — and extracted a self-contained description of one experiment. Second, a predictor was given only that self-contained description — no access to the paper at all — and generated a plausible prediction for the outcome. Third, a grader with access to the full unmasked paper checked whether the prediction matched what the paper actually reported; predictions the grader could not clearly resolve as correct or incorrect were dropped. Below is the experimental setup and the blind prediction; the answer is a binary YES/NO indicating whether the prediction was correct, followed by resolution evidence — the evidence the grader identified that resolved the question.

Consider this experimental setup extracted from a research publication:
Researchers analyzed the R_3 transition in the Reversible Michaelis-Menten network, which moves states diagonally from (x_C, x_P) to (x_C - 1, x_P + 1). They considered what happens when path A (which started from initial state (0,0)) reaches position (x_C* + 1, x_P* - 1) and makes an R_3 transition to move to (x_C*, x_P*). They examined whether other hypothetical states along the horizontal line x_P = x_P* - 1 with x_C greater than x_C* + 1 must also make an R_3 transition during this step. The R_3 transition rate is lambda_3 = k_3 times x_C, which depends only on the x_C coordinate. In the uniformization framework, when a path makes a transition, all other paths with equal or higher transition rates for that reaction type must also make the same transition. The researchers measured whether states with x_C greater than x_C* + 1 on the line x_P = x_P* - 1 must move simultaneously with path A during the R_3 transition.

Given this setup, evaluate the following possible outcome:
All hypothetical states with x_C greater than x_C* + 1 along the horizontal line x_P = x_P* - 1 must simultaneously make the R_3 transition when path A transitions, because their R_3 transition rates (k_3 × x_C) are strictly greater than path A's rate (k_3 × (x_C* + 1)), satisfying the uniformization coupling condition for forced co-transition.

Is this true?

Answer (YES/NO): YES